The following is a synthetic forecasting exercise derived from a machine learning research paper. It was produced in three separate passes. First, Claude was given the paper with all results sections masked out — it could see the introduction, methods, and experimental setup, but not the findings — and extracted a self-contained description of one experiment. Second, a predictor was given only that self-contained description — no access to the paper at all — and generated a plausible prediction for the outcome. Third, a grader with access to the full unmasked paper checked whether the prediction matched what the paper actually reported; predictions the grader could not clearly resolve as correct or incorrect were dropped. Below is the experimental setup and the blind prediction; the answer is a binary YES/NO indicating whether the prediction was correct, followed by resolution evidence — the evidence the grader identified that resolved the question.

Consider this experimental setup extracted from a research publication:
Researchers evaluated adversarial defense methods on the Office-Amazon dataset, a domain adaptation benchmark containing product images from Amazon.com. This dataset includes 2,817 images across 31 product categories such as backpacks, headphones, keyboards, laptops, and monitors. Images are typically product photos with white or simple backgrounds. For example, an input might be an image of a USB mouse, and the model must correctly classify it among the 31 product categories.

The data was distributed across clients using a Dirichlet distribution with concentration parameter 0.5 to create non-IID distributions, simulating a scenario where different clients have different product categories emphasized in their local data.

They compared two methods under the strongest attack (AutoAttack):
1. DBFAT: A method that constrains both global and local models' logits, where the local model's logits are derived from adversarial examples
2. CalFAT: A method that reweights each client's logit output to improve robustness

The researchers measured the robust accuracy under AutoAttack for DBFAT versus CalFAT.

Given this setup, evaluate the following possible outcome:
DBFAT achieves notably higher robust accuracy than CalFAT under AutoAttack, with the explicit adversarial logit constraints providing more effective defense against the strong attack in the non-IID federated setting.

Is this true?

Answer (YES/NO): NO